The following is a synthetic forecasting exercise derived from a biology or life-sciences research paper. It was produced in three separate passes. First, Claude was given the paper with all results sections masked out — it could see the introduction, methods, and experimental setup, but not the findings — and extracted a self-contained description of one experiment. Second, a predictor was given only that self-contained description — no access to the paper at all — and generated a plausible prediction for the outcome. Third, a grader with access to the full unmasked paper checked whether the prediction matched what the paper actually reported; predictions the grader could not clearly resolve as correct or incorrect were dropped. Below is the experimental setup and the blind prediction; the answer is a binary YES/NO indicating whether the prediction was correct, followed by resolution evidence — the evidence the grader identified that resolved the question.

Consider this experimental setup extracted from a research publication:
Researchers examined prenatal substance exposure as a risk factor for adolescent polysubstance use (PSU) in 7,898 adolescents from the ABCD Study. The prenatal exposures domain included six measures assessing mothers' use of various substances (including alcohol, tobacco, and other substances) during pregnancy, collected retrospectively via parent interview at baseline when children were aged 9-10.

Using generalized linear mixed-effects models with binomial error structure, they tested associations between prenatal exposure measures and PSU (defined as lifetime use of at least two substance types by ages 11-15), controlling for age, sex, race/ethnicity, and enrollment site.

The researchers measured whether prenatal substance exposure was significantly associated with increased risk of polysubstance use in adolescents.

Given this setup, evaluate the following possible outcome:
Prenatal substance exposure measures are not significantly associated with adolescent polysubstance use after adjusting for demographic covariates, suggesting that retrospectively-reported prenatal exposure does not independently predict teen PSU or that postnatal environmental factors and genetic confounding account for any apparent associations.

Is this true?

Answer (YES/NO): NO